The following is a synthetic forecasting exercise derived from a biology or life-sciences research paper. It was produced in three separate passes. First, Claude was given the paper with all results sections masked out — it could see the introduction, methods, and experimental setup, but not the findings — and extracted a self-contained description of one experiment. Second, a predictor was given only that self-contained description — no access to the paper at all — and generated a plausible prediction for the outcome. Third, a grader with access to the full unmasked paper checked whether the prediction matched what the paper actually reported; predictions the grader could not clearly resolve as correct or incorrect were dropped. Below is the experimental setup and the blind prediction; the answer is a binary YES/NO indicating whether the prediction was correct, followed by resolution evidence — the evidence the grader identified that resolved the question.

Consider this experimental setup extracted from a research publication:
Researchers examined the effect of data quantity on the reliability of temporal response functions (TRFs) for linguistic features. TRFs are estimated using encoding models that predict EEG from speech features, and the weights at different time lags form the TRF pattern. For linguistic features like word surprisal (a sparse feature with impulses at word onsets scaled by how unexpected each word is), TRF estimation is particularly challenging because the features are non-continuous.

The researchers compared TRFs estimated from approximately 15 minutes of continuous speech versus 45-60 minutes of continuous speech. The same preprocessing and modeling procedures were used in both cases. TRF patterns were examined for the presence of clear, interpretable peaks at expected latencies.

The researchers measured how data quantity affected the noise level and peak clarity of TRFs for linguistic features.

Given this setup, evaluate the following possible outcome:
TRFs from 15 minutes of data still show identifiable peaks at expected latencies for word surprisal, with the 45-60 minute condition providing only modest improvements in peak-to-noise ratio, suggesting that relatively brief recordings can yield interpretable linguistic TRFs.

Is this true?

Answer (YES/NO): NO